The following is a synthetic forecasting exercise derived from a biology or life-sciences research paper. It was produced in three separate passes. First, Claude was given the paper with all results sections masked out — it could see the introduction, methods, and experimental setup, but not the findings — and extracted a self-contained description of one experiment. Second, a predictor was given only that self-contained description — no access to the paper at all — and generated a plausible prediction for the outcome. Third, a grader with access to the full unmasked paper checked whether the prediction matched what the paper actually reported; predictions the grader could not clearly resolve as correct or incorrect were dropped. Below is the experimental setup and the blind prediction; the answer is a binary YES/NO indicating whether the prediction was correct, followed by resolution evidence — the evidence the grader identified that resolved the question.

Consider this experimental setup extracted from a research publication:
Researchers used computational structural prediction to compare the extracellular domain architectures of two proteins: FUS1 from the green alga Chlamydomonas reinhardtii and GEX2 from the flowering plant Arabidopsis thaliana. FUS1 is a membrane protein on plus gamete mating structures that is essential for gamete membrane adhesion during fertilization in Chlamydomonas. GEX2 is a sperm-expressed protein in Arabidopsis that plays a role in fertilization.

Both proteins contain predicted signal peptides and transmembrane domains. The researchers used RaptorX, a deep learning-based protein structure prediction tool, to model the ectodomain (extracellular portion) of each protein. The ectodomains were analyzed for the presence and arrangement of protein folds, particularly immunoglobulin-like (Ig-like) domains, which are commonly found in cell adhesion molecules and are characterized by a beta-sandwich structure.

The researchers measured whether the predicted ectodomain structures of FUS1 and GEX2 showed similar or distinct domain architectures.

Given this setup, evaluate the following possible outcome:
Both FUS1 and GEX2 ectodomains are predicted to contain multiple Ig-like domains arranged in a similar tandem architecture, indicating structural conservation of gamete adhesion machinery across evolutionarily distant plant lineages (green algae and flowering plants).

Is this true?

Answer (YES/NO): YES